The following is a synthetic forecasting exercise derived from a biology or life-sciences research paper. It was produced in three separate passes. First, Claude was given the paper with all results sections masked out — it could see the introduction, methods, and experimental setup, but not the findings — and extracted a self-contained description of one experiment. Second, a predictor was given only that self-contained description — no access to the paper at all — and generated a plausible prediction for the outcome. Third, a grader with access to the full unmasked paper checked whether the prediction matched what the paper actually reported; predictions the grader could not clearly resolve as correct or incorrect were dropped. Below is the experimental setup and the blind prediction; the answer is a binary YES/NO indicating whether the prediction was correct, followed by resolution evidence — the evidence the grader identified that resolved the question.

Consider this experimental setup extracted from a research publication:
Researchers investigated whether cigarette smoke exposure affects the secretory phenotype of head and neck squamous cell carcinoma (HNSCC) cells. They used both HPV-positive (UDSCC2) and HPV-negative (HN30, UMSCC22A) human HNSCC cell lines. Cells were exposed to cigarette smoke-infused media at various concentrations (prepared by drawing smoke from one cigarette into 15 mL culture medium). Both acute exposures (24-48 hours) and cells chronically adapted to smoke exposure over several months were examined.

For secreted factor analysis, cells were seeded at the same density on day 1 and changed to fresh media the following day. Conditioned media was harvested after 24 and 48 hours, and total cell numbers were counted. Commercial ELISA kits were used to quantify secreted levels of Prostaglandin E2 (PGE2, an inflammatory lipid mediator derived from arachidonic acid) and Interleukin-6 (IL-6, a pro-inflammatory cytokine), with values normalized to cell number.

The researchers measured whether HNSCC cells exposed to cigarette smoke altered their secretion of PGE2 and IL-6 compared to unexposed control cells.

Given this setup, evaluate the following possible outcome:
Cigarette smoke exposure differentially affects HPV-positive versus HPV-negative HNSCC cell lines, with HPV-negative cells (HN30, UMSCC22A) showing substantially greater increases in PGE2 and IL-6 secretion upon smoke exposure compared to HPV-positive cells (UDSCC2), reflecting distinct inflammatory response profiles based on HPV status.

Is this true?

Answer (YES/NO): NO